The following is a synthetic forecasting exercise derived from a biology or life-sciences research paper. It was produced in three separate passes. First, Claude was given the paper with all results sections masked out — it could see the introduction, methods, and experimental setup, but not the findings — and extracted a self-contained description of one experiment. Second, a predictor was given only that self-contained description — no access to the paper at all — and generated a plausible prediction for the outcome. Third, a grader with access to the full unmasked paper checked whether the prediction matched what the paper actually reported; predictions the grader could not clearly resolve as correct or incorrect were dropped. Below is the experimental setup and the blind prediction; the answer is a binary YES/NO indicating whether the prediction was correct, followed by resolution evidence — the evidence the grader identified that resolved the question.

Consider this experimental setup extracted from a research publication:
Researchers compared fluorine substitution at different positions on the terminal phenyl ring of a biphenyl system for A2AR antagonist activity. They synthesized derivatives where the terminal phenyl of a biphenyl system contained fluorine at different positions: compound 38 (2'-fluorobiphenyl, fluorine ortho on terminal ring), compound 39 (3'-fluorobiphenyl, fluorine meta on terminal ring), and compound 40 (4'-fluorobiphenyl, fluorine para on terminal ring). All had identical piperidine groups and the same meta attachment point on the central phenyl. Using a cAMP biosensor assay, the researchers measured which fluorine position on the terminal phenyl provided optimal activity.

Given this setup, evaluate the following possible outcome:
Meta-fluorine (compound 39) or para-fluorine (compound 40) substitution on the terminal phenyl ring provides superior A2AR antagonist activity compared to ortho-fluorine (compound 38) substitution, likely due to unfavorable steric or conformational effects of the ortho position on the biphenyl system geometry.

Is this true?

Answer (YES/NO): NO